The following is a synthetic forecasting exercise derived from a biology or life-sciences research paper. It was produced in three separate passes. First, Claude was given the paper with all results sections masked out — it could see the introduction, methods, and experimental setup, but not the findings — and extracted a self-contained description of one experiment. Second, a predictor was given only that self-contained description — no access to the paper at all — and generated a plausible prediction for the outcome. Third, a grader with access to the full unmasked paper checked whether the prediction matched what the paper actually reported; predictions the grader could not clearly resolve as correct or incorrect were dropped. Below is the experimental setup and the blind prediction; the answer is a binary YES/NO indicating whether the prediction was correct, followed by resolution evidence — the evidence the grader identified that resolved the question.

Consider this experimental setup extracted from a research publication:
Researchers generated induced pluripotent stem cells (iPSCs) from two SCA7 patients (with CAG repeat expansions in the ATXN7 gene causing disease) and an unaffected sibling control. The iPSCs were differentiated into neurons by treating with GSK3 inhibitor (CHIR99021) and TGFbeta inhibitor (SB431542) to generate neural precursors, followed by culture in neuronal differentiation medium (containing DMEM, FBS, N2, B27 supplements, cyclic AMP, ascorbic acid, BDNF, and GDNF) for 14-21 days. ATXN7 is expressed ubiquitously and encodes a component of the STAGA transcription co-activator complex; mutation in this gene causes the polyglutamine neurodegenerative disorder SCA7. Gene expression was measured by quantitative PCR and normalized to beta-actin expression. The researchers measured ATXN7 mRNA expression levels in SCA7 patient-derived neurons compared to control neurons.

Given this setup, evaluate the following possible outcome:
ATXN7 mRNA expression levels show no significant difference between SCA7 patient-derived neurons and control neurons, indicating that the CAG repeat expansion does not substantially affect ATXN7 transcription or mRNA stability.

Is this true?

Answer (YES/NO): NO